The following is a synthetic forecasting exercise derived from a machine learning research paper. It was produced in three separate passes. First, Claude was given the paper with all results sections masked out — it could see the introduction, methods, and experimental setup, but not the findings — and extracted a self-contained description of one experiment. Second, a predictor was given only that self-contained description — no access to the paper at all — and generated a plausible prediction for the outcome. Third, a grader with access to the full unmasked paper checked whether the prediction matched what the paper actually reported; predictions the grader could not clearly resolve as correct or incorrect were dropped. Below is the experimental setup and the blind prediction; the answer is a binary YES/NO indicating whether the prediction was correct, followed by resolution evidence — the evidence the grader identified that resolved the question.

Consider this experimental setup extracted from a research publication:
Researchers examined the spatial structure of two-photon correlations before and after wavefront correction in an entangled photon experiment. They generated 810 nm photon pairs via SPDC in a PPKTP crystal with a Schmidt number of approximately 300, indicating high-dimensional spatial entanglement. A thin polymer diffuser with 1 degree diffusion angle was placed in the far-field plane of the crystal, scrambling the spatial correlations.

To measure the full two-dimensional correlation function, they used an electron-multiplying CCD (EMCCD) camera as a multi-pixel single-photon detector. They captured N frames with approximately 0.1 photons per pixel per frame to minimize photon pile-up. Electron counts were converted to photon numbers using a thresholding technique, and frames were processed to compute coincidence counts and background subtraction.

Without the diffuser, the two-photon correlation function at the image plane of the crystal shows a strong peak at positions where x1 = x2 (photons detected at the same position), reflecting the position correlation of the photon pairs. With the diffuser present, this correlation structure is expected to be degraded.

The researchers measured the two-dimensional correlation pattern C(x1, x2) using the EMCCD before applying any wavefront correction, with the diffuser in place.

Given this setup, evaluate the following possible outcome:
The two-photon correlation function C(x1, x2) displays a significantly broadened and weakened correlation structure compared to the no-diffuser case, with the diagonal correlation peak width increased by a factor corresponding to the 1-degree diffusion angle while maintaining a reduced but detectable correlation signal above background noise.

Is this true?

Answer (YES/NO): NO